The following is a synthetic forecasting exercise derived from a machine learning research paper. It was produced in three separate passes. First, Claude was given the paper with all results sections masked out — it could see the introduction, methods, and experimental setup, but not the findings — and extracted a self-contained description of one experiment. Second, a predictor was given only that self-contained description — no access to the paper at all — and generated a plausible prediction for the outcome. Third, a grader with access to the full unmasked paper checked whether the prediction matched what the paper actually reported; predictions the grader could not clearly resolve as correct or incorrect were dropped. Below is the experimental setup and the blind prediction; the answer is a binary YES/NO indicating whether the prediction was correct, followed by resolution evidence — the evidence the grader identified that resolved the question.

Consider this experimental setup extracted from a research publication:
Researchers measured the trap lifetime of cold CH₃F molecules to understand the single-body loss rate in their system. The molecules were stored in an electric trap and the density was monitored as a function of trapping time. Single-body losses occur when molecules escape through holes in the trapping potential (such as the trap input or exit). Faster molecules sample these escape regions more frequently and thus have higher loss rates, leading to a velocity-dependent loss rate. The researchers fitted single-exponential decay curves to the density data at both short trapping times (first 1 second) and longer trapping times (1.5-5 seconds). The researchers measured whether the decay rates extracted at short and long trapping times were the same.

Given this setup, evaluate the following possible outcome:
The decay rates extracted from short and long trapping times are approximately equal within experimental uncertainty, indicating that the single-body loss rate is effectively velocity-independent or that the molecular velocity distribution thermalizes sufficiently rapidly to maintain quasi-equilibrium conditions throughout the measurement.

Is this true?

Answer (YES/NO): NO